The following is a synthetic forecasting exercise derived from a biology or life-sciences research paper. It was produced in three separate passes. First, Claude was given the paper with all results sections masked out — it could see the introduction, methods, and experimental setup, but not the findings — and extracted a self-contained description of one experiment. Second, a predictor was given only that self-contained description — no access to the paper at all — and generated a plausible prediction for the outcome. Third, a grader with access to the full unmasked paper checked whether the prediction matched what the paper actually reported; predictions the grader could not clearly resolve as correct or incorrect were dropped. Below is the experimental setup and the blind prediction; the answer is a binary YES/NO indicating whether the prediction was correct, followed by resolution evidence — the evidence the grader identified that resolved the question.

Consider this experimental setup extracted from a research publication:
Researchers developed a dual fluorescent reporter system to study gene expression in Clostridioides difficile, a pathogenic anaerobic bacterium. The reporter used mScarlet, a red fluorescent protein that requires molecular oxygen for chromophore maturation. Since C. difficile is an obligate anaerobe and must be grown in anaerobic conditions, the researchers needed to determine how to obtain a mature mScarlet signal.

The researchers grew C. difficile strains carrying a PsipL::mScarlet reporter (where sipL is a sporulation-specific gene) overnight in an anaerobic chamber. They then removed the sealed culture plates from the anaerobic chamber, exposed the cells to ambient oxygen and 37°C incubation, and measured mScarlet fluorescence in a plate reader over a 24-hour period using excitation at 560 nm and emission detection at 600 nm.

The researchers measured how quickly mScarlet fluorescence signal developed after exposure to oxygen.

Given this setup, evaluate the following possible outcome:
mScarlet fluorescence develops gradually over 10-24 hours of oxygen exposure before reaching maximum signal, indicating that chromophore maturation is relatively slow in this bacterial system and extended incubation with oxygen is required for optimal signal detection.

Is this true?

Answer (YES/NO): NO